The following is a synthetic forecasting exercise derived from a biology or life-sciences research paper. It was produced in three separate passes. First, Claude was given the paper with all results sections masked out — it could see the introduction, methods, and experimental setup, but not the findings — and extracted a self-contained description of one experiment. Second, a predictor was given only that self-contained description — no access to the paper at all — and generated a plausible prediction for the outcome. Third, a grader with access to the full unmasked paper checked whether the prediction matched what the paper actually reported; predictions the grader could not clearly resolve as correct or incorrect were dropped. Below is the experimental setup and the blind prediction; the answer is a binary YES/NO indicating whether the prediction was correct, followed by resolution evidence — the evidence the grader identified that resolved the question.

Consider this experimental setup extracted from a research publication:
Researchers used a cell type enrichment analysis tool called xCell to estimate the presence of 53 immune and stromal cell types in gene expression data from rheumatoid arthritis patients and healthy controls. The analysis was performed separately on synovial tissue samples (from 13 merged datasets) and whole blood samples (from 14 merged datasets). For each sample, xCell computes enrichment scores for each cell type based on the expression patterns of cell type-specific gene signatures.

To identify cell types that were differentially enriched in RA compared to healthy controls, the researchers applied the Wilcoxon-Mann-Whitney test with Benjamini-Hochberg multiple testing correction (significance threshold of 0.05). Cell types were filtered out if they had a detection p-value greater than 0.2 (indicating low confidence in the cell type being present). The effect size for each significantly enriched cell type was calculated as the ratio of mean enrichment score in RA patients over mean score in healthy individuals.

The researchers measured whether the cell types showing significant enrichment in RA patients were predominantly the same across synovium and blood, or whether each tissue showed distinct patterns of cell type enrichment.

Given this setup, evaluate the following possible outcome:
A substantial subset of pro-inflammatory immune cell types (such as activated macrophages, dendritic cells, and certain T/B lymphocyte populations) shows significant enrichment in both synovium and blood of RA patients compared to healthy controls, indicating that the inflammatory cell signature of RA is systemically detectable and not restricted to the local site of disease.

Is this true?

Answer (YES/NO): NO